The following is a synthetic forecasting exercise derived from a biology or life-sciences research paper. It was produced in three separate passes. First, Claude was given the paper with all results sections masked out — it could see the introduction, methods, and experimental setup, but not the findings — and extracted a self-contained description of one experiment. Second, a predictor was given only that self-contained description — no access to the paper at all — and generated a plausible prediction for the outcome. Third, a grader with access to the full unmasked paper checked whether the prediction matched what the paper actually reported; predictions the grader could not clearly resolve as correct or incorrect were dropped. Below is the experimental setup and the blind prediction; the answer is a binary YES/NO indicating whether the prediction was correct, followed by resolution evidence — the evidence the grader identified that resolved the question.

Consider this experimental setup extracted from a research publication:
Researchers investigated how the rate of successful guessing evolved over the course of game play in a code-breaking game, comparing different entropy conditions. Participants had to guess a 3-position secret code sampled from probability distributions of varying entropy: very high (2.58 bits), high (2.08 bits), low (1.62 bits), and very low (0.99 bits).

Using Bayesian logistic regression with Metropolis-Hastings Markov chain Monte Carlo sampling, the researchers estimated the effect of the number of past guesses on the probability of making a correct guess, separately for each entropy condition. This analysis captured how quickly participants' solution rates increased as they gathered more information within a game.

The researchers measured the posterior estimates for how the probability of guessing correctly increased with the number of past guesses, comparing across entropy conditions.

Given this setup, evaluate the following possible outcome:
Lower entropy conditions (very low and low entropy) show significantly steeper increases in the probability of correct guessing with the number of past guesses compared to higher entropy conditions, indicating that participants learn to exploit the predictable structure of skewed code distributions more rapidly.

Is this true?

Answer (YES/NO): NO